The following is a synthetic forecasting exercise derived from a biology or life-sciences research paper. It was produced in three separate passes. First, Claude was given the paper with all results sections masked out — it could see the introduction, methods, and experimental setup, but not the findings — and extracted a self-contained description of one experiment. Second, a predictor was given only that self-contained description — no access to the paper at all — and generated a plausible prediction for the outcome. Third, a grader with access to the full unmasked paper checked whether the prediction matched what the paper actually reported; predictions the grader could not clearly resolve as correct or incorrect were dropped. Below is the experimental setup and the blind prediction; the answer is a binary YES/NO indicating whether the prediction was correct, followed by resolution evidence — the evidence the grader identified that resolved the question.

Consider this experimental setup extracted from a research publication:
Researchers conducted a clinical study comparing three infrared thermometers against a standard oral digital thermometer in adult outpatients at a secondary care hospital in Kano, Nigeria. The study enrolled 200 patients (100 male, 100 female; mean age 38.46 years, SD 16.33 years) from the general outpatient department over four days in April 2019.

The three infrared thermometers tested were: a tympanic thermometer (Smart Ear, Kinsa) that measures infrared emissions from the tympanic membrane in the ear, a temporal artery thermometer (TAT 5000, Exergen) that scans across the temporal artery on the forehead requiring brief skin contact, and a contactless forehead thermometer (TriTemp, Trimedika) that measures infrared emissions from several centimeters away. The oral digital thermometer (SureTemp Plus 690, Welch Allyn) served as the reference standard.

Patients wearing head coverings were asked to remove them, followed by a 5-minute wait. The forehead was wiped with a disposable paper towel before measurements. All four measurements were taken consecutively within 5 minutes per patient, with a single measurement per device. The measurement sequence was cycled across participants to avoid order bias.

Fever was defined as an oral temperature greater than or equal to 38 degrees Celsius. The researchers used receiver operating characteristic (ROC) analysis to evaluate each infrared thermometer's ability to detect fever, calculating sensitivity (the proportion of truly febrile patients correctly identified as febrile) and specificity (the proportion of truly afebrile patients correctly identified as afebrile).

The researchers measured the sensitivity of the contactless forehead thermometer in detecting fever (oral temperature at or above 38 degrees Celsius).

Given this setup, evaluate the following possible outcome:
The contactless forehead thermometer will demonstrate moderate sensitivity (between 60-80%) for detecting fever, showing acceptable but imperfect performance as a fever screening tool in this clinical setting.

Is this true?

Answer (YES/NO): NO